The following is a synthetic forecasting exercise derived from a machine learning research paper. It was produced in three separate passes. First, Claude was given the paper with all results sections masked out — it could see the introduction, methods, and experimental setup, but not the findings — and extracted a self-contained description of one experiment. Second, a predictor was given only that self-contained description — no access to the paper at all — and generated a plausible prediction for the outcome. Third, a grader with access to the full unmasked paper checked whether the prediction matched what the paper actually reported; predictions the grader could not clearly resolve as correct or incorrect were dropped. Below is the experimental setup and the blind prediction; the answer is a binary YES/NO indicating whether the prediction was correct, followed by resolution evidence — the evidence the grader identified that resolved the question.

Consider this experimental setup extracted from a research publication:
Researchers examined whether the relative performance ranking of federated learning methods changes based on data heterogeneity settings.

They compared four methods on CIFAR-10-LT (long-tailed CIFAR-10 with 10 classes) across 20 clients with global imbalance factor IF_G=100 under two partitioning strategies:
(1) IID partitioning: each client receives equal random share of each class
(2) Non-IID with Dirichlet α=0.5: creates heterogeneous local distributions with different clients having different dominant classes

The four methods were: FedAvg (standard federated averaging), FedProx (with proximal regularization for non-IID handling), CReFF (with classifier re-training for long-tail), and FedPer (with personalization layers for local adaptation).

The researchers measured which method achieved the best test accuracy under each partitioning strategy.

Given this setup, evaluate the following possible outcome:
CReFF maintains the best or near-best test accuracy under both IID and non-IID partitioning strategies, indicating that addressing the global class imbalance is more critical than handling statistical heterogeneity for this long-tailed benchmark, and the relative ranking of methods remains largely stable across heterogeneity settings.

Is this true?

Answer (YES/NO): NO